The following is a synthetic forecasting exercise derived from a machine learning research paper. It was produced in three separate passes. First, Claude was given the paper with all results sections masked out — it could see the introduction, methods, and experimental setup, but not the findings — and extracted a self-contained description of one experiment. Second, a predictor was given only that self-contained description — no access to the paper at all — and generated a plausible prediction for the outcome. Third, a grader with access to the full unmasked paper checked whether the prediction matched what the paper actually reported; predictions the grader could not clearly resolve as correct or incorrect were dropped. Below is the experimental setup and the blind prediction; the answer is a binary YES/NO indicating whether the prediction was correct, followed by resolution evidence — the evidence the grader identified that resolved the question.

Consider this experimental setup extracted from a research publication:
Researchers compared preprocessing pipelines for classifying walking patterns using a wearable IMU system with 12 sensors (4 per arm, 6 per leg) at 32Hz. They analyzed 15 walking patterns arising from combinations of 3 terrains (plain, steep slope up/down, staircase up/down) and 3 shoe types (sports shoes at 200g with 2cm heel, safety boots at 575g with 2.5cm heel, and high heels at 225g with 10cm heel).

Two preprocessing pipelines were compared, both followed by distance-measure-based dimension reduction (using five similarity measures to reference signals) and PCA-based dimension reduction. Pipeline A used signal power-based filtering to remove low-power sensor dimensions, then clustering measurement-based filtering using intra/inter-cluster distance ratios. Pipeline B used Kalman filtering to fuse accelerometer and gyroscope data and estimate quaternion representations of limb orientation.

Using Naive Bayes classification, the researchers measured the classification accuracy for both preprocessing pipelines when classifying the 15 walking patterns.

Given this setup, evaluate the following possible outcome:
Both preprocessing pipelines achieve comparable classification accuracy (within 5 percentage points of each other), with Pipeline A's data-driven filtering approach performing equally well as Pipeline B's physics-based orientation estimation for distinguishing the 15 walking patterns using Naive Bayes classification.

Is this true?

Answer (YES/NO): NO